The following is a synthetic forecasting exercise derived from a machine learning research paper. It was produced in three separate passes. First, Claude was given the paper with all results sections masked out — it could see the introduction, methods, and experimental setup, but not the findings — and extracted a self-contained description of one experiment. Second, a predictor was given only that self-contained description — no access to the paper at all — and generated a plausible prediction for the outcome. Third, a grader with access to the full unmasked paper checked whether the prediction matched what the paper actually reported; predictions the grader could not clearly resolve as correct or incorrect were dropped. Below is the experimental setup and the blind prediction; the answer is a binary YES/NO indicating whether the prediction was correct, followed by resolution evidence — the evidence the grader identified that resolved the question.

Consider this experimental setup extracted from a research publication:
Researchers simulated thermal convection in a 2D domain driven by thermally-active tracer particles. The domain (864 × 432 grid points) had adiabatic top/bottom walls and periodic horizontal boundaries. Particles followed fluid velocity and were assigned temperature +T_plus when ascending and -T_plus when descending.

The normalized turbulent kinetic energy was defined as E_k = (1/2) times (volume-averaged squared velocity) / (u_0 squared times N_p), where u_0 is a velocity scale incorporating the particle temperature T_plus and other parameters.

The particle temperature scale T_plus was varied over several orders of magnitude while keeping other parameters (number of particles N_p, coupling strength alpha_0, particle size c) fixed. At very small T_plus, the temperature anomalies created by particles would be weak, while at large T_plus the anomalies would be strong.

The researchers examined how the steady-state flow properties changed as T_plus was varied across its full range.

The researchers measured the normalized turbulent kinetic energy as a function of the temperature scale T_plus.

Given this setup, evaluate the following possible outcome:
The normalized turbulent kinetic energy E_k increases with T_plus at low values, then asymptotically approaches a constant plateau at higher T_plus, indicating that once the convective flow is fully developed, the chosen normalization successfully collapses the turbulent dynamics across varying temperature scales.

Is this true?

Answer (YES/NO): NO